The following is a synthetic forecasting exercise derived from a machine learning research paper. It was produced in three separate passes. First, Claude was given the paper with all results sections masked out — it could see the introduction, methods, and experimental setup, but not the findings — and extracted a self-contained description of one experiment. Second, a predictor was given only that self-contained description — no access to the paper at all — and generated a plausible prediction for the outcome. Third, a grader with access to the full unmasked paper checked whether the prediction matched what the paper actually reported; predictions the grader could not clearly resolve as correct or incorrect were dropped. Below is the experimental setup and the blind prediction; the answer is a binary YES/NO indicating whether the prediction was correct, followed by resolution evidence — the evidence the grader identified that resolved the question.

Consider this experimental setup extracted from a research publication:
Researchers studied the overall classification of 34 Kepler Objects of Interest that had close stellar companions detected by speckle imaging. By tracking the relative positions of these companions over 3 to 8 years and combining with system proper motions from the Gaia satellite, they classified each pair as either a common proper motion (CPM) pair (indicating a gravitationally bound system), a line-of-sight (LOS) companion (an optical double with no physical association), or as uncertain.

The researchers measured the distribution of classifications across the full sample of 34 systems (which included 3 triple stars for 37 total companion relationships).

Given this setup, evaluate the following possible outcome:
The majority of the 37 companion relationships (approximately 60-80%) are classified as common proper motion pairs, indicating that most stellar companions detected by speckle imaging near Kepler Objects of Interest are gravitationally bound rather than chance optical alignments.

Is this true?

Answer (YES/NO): NO